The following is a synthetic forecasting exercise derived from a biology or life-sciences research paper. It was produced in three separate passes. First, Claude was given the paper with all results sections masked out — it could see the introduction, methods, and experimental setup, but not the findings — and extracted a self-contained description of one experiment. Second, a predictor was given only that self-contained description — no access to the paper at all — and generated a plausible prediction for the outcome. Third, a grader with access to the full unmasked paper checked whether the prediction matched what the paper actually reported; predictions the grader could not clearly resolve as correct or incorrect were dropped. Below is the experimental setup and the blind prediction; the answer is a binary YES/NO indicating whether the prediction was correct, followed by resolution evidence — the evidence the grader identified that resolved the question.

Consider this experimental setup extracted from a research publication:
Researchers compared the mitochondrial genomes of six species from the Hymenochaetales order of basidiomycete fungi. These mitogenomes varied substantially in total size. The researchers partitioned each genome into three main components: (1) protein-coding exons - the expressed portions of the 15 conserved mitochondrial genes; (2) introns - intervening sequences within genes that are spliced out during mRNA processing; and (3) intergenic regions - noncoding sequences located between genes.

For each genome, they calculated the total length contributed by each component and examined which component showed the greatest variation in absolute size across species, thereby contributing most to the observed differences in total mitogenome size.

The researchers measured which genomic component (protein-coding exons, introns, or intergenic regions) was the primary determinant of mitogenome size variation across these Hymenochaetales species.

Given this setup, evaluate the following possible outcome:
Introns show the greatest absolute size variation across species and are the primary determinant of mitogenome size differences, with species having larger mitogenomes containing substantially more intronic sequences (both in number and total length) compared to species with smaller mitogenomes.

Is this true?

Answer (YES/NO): NO